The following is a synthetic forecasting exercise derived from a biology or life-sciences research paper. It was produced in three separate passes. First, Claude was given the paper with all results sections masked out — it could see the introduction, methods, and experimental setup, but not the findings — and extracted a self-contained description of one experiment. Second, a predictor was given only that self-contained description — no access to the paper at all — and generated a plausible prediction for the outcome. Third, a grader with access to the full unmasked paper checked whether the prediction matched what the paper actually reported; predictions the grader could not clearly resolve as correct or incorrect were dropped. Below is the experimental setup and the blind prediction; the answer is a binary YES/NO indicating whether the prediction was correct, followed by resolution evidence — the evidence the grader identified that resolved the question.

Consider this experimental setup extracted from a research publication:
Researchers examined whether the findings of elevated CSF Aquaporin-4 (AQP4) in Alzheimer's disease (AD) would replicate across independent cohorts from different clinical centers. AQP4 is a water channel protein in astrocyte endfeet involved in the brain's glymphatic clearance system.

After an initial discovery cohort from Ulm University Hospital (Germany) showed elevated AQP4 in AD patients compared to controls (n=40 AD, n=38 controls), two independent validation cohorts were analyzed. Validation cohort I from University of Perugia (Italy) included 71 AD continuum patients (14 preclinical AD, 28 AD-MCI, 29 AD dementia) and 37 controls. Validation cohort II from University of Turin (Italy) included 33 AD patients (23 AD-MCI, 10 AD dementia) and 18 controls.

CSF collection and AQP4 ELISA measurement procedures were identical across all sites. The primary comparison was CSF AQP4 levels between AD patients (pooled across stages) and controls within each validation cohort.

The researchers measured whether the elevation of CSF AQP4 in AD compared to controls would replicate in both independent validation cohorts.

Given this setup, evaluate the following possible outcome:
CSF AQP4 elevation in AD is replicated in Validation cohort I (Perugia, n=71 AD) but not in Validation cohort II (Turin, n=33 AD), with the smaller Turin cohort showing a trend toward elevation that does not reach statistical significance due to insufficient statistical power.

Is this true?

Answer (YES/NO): NO